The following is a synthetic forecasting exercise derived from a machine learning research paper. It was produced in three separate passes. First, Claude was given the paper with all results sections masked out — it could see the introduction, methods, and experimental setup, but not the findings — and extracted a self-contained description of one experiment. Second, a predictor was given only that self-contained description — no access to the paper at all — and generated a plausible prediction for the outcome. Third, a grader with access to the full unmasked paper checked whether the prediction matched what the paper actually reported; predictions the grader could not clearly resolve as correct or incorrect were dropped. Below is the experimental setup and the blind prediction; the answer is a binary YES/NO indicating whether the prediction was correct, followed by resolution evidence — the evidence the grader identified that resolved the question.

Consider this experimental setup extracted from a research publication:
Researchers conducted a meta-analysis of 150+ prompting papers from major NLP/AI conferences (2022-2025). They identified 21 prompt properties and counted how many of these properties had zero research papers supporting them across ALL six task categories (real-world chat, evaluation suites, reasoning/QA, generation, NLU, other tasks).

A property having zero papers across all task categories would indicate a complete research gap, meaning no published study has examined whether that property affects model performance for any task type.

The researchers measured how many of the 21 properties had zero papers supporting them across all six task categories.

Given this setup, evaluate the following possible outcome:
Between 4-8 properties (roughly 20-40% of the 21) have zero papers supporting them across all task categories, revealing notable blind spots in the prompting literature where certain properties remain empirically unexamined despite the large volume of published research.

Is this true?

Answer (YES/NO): NO